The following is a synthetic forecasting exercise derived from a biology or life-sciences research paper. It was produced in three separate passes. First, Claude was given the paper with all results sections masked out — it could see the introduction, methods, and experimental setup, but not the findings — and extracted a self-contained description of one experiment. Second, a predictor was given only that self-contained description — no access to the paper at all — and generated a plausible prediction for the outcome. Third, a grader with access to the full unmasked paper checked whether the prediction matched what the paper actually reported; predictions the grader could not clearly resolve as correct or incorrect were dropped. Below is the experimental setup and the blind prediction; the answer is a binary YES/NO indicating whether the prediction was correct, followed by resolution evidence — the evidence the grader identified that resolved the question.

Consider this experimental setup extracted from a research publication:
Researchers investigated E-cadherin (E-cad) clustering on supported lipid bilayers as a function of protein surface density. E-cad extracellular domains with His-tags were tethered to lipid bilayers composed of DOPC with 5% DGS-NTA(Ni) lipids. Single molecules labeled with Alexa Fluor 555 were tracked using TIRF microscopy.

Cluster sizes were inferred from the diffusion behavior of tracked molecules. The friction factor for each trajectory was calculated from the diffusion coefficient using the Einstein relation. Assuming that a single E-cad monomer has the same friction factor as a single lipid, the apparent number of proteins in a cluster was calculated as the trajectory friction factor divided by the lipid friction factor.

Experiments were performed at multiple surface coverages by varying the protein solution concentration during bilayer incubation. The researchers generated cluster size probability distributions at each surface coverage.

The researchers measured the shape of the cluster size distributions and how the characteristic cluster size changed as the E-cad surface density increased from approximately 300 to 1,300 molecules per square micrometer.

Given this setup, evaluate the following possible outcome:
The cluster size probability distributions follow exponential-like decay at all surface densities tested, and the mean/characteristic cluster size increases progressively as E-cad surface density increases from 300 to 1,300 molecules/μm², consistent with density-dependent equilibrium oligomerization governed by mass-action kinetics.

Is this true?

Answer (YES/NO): YES